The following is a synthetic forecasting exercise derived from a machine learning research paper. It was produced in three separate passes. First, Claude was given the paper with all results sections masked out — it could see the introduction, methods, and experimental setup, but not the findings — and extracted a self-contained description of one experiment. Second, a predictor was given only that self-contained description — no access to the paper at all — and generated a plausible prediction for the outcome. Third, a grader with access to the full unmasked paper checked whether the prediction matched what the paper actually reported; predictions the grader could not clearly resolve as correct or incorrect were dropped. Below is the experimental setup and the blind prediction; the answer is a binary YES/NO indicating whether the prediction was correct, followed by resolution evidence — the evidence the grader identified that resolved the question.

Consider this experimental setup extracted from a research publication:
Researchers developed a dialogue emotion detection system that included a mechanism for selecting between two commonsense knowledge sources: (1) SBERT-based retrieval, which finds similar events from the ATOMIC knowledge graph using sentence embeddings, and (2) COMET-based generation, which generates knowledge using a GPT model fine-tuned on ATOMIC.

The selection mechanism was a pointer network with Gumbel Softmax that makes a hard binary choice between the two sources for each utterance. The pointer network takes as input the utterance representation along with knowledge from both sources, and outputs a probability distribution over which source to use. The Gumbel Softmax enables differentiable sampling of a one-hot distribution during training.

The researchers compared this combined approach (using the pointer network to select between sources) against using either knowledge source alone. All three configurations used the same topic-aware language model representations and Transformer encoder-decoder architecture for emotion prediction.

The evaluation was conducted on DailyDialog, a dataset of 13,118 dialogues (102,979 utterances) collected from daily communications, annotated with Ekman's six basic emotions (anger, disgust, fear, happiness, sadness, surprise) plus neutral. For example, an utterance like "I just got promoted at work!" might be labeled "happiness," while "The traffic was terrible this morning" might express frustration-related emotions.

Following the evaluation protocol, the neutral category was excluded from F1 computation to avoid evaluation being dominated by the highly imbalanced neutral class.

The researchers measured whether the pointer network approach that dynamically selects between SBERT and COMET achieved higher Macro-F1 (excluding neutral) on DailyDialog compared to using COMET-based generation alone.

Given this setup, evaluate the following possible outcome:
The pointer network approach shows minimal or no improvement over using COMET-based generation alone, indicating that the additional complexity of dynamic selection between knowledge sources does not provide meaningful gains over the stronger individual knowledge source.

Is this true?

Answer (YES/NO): NO